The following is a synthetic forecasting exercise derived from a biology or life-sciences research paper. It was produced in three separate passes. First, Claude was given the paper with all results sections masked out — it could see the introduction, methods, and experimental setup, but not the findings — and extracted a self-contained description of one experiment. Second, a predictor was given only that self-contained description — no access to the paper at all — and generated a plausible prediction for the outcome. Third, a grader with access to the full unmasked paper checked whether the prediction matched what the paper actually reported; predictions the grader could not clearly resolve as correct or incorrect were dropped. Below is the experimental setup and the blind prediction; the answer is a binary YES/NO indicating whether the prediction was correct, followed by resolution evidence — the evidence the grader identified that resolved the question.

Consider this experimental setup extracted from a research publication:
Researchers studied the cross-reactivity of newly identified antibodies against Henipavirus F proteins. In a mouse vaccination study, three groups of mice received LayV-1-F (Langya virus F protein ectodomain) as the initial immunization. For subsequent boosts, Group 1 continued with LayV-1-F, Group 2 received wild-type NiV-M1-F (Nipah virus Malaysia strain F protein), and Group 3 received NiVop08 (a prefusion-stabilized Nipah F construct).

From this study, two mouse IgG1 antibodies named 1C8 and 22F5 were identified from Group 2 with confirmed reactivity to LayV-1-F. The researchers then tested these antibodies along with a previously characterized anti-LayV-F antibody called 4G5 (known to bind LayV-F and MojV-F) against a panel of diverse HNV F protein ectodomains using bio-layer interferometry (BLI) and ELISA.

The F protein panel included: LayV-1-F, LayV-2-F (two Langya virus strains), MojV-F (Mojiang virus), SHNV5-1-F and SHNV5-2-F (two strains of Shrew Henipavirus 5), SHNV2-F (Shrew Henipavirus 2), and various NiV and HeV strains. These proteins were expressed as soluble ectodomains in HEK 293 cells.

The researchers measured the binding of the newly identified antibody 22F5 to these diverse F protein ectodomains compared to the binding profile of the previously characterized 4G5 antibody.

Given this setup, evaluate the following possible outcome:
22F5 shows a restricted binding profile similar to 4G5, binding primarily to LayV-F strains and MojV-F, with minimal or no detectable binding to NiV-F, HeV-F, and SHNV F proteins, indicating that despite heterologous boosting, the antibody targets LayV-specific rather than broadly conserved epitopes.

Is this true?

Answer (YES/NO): NO